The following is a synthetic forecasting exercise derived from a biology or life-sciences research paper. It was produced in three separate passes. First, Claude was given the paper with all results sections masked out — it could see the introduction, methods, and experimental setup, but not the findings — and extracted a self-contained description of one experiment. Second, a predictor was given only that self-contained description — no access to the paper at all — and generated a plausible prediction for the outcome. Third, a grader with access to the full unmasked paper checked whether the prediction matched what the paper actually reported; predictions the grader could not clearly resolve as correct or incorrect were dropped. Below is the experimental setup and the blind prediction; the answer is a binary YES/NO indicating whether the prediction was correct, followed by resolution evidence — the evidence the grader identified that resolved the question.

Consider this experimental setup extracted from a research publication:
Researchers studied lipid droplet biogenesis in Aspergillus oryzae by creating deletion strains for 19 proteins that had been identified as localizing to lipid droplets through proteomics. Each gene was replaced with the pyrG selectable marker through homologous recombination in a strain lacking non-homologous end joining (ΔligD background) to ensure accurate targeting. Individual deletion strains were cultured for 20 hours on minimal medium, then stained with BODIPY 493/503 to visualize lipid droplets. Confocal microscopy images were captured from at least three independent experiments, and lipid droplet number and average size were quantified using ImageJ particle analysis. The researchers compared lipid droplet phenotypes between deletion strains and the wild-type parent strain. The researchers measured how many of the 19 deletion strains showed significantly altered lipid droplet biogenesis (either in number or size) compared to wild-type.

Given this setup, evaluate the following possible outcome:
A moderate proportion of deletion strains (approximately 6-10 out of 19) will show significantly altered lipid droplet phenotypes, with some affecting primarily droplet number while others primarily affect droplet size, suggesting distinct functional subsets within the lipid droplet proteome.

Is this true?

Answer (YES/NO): NO